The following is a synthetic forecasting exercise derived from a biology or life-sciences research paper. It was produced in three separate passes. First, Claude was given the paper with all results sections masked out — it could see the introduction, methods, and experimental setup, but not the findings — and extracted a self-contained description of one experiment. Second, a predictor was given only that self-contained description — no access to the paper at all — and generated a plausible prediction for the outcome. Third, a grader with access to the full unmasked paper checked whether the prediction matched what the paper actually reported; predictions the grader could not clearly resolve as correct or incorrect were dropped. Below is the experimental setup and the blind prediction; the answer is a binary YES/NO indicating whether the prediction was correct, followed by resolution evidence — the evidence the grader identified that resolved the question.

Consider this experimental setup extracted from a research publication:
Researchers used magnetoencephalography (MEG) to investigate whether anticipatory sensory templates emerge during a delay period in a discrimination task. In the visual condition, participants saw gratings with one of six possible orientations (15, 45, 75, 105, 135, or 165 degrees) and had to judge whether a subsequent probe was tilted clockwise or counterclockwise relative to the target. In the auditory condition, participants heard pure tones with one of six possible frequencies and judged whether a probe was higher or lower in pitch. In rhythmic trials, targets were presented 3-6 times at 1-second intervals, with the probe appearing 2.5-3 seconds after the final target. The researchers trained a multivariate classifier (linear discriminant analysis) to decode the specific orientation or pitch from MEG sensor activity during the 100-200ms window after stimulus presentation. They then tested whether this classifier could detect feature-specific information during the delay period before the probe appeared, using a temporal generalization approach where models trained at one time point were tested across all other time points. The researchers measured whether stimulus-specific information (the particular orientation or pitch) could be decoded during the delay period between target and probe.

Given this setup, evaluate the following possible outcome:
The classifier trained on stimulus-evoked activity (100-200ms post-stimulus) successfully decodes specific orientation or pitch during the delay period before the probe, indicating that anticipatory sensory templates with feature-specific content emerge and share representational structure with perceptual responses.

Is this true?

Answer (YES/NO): NO